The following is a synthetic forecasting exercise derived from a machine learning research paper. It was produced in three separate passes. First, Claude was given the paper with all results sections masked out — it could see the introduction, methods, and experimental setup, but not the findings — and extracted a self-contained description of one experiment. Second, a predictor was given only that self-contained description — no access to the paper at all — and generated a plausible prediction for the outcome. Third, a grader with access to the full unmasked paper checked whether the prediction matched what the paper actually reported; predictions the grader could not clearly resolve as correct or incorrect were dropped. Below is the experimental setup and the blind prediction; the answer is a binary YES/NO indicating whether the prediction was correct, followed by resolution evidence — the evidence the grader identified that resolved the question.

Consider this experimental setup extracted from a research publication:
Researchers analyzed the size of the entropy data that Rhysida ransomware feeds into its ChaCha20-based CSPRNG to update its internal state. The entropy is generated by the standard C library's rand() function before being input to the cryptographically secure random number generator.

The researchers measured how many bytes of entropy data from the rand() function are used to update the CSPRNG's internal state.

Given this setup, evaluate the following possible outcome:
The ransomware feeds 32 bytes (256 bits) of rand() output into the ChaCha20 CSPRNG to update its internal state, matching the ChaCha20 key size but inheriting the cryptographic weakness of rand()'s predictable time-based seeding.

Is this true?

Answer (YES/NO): NO